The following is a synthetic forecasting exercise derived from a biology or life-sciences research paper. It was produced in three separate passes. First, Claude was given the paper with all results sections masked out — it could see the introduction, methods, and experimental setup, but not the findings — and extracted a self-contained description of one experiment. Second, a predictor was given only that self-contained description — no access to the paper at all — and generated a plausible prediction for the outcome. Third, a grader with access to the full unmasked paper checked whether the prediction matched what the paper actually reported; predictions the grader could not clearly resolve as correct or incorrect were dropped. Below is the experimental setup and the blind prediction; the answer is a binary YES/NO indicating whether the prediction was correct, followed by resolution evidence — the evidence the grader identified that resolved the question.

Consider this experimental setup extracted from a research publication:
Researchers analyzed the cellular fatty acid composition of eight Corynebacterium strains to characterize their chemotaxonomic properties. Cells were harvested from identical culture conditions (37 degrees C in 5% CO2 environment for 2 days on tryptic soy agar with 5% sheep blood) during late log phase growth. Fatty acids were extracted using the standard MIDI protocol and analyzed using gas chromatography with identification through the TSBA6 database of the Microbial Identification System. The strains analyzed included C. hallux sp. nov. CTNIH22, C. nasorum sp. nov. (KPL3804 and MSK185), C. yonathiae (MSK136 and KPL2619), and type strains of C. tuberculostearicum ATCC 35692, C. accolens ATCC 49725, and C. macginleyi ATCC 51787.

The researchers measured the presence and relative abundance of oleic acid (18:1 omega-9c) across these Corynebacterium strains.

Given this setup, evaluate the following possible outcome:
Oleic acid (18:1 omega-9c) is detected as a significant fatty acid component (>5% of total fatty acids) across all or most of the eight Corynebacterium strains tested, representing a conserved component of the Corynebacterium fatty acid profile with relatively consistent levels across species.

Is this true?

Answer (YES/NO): NO